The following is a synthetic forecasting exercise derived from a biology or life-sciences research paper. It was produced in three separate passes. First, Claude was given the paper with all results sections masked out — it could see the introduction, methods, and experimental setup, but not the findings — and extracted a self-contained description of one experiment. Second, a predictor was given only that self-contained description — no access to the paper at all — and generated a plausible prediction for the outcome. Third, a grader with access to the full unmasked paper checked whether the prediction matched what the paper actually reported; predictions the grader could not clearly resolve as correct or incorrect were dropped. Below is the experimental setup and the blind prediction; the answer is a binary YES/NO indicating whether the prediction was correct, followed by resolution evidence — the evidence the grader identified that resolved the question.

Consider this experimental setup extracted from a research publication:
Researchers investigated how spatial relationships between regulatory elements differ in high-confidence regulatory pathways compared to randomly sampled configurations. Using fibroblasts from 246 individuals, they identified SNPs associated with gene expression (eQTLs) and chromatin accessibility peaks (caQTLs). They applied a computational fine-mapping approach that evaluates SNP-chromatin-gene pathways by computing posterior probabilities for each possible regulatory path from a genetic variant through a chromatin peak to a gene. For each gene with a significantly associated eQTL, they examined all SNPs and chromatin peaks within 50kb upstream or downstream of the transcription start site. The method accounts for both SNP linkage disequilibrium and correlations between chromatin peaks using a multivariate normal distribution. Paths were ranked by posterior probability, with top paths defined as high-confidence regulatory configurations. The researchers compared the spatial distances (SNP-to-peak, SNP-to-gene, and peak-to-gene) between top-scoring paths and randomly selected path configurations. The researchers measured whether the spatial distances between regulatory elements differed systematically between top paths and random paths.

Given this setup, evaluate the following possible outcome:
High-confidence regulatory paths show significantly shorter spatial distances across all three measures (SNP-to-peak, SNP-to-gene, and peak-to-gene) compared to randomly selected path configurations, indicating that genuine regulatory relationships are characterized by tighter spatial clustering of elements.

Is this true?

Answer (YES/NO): NO